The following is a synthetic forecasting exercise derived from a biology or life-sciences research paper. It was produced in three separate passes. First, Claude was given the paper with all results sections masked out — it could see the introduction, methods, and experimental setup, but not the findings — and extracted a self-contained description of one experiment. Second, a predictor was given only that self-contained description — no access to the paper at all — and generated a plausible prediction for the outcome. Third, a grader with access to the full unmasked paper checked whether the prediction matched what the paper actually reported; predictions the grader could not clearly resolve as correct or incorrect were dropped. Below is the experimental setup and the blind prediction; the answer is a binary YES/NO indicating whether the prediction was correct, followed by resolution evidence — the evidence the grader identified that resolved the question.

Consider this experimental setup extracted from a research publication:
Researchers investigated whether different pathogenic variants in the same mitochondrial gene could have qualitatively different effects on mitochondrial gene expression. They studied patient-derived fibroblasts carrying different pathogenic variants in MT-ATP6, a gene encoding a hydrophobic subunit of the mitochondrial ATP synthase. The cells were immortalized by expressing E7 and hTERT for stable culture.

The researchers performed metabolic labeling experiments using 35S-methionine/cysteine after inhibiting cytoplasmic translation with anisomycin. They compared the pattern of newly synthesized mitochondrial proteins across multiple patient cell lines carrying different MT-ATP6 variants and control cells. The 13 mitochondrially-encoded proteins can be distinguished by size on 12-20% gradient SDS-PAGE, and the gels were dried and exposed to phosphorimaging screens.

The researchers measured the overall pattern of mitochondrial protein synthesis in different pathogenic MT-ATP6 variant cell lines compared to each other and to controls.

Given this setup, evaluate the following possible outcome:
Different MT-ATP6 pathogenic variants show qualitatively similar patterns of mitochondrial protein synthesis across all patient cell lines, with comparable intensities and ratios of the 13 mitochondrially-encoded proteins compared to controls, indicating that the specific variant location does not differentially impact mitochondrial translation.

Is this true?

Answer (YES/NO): NO